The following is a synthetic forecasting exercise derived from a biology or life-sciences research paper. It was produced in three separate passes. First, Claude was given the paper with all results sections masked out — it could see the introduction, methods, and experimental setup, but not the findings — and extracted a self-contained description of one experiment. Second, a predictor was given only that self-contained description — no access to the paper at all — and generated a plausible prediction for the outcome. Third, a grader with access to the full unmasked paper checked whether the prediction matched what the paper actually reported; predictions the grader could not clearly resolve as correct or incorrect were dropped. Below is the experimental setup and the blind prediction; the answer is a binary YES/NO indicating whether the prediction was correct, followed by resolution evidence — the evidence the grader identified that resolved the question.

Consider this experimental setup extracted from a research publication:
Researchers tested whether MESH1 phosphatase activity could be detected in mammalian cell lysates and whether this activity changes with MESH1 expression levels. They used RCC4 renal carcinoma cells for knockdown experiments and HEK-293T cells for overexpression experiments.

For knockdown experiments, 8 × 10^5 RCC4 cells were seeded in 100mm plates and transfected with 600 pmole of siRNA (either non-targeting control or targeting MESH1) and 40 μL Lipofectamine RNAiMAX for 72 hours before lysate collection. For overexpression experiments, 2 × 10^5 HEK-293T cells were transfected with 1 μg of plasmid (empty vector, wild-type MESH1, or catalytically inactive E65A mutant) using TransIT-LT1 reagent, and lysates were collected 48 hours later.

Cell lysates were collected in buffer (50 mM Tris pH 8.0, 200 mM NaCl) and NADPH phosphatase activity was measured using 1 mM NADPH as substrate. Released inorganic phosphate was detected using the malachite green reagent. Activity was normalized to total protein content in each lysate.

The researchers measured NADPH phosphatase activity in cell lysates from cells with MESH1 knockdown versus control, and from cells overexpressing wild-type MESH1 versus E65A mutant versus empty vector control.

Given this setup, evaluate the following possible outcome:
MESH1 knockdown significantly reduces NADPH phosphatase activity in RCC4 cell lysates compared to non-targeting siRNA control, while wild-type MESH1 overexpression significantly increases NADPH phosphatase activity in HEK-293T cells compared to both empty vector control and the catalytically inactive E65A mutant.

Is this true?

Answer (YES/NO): YES